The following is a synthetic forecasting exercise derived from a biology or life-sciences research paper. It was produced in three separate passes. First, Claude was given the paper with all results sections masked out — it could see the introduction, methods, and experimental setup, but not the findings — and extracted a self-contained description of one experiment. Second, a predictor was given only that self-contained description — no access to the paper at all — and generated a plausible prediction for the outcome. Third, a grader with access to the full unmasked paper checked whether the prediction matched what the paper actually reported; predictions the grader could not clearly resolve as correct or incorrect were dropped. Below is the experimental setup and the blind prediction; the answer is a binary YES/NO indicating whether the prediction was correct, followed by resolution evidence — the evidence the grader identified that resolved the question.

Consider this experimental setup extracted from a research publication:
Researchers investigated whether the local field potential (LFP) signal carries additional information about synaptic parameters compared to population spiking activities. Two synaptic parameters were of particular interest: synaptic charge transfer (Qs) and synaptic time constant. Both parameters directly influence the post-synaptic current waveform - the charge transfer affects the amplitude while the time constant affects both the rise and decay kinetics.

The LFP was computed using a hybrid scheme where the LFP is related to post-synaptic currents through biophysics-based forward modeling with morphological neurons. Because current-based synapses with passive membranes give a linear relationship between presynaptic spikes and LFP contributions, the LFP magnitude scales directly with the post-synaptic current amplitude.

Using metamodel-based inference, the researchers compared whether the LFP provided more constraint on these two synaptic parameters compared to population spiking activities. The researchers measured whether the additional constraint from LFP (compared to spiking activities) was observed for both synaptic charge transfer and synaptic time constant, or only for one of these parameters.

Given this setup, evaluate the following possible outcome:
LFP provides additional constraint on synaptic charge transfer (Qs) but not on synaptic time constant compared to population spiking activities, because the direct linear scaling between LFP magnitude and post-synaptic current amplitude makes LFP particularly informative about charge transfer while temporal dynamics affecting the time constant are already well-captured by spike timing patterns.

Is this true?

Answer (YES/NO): YES